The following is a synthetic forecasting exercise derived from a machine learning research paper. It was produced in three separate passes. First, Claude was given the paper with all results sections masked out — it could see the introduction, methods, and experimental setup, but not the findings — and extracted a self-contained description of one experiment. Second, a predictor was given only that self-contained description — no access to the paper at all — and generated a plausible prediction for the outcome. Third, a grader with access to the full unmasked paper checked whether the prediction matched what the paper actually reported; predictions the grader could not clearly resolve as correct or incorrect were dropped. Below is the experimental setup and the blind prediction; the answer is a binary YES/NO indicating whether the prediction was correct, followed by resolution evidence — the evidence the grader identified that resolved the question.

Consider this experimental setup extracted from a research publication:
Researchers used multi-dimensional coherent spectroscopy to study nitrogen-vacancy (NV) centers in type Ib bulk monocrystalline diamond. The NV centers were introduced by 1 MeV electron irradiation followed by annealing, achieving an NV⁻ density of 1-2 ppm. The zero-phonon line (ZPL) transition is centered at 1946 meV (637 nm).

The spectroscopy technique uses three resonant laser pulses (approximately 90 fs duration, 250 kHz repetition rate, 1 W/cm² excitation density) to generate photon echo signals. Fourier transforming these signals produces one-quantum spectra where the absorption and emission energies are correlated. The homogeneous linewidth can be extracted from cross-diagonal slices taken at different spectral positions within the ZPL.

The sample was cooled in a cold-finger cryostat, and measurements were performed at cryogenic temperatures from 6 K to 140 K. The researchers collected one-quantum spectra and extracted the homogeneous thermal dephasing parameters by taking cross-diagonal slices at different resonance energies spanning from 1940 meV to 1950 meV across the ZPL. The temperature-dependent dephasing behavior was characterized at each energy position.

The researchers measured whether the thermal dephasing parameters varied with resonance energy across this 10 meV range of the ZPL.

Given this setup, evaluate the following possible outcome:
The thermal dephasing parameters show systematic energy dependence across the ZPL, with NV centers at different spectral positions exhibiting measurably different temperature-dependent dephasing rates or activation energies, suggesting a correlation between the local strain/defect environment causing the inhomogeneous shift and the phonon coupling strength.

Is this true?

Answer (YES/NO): YES